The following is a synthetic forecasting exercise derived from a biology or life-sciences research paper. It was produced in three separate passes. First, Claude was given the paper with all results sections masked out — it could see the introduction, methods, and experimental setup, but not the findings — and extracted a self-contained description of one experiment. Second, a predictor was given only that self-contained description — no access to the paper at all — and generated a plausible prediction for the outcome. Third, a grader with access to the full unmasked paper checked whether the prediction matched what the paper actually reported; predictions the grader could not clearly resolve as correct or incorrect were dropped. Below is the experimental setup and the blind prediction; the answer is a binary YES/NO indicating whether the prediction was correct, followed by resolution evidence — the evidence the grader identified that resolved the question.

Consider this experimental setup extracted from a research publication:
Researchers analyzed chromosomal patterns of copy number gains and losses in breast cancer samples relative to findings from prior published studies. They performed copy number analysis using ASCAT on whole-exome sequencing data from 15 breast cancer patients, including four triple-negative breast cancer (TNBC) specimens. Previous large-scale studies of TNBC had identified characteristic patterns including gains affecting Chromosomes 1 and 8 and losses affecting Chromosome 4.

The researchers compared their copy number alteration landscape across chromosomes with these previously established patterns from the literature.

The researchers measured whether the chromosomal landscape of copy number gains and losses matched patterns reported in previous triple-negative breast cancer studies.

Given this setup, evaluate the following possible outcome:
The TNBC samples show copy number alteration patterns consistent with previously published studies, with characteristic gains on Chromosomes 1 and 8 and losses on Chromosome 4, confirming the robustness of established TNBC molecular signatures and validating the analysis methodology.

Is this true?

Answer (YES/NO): YES